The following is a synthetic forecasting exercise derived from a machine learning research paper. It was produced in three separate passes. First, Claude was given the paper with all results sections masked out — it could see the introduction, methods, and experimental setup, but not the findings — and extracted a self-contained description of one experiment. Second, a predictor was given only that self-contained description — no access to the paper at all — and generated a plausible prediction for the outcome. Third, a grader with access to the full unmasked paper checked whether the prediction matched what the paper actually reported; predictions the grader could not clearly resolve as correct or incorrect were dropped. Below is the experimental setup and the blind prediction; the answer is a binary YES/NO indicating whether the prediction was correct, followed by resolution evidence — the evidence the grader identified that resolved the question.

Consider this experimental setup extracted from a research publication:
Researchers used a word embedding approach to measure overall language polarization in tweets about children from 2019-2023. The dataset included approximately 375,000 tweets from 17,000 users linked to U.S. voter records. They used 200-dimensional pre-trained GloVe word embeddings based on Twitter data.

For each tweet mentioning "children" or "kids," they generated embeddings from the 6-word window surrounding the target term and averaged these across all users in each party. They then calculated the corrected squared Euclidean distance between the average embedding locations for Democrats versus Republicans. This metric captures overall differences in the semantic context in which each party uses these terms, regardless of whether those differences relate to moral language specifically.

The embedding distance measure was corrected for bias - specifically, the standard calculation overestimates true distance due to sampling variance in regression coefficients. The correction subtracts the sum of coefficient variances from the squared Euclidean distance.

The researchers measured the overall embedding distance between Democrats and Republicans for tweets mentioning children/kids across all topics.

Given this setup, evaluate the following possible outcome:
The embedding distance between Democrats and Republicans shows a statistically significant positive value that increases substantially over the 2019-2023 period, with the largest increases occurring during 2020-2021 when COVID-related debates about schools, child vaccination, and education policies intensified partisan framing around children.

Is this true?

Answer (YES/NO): NO